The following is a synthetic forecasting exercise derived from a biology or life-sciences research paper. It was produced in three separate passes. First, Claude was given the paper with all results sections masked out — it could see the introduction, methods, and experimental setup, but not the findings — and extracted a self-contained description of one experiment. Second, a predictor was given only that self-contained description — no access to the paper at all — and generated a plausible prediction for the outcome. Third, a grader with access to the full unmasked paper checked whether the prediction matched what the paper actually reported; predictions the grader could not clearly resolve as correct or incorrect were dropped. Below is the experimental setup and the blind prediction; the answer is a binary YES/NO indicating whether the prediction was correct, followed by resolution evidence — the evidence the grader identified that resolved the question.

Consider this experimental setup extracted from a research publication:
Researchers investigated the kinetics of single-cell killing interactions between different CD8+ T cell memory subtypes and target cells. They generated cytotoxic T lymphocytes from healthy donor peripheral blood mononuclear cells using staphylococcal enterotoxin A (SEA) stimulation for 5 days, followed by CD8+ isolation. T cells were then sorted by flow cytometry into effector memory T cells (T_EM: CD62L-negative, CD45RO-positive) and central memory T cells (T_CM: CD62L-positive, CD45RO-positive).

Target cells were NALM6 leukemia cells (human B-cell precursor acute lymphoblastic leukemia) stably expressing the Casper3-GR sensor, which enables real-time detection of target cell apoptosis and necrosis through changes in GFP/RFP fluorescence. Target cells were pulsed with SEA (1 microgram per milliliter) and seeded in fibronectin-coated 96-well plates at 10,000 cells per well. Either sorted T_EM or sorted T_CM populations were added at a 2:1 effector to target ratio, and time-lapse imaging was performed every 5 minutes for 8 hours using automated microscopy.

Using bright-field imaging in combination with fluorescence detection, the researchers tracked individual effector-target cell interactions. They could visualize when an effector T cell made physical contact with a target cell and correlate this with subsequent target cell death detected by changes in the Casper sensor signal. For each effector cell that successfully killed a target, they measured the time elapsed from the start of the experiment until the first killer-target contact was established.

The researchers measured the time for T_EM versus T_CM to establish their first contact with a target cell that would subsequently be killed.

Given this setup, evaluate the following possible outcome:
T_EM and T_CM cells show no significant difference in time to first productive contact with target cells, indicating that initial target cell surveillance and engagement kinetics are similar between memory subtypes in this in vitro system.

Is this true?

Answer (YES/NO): NO